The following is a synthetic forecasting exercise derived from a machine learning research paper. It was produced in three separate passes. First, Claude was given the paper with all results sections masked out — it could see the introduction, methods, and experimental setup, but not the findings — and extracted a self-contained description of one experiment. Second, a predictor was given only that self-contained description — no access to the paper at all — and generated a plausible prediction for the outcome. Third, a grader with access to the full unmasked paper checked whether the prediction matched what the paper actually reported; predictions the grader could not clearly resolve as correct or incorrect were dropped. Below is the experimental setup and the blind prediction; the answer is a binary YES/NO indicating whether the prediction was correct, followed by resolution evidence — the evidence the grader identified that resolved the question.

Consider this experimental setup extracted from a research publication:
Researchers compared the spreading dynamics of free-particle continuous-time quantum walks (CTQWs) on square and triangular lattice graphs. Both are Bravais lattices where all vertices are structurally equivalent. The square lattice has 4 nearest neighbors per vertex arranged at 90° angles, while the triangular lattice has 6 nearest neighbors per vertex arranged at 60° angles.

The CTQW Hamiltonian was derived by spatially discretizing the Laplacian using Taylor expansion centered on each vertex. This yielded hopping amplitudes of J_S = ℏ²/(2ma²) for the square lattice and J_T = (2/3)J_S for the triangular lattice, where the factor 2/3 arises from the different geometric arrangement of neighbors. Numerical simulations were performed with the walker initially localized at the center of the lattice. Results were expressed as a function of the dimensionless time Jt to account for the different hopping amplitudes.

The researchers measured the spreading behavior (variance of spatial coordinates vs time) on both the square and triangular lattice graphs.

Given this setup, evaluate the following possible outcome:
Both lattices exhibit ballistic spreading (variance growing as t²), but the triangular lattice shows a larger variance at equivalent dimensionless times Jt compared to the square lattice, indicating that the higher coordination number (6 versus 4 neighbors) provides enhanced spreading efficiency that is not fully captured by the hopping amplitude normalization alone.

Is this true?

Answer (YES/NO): YES